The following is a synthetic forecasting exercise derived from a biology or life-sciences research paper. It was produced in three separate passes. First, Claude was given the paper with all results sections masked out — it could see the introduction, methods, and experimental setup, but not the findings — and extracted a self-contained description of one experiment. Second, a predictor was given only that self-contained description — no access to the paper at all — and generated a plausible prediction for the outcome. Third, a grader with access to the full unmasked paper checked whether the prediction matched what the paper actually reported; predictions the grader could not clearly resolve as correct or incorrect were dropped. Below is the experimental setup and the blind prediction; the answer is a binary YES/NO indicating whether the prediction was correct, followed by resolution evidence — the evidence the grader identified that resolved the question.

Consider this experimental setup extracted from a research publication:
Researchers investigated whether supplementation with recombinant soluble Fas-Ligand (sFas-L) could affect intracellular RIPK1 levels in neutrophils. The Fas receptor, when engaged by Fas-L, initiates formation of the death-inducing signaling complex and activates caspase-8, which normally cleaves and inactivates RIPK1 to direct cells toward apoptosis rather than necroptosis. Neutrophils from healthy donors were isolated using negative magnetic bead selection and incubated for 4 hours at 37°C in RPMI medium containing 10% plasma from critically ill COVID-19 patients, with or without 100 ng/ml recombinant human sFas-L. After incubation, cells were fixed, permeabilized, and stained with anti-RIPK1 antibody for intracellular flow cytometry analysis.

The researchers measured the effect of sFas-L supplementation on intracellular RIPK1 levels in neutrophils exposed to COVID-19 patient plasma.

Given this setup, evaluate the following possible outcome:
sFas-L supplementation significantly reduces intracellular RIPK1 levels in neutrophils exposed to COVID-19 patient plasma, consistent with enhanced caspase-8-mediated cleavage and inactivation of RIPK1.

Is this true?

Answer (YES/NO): NO